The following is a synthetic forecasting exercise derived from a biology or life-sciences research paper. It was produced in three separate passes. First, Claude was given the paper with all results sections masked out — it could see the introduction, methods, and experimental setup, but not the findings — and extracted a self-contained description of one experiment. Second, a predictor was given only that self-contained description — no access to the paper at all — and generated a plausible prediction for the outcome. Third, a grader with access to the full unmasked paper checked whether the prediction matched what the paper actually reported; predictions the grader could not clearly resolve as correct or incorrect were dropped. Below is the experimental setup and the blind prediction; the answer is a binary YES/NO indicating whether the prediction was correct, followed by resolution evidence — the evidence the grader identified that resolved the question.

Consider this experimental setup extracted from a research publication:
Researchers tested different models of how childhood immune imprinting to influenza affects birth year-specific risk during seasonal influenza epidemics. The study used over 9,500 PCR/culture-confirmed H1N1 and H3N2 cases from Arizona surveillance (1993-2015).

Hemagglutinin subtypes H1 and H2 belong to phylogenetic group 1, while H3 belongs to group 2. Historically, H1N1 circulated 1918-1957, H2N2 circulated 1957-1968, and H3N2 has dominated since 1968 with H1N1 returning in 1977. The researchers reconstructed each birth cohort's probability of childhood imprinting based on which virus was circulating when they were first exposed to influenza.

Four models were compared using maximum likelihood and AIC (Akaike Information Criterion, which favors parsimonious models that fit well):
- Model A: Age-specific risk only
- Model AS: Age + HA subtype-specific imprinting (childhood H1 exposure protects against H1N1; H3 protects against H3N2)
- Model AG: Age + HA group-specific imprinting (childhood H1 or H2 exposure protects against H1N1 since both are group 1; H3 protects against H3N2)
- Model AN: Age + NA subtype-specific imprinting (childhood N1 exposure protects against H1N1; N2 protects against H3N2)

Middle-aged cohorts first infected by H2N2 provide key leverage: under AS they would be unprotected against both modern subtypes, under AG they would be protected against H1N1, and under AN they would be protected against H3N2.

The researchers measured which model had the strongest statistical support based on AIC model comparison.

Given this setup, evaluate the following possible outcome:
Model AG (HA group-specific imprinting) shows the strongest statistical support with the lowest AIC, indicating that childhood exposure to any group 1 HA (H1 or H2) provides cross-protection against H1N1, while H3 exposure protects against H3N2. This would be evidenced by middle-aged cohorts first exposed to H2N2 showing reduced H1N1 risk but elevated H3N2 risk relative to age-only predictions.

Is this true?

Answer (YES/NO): NO